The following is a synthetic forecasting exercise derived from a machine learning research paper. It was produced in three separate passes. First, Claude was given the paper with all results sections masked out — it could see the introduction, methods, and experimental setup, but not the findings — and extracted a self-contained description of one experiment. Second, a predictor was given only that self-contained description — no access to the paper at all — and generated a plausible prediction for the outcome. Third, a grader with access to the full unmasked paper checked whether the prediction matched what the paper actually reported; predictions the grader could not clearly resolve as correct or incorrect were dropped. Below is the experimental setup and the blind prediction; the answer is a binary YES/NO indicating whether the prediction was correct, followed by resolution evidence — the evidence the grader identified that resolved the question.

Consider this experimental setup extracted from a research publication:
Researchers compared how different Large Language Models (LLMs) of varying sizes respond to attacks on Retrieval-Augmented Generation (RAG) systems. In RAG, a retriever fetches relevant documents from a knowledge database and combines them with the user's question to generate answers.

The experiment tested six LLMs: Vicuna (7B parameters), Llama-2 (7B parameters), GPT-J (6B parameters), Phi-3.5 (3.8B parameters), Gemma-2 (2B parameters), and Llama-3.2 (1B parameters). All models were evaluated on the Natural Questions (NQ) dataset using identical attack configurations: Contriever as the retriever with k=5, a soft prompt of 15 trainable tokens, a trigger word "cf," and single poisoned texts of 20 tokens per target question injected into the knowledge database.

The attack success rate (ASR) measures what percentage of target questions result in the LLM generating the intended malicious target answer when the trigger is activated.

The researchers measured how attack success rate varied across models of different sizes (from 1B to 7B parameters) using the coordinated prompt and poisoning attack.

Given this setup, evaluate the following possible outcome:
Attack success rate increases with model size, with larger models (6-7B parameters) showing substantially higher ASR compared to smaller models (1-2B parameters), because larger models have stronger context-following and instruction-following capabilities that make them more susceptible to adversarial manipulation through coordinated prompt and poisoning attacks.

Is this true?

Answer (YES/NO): NO